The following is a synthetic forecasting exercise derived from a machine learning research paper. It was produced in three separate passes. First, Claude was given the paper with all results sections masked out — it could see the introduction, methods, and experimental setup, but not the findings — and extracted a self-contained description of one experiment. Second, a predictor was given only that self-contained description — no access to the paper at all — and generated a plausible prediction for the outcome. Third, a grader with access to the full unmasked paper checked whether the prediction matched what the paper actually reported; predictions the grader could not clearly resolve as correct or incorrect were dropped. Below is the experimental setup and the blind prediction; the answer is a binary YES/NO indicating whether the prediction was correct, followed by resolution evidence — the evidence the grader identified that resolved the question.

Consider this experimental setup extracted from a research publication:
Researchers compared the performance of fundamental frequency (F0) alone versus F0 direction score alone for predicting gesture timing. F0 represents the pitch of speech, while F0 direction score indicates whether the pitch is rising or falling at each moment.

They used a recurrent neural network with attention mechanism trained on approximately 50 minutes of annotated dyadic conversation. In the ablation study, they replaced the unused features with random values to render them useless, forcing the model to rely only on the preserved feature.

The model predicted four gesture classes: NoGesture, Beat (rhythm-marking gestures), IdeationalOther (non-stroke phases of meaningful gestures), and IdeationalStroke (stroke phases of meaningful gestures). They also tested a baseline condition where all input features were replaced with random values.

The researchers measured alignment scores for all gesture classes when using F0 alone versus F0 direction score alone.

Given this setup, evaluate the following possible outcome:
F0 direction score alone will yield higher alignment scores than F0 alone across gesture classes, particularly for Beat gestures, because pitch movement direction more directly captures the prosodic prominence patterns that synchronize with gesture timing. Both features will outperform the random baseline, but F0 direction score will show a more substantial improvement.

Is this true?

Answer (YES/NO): NO